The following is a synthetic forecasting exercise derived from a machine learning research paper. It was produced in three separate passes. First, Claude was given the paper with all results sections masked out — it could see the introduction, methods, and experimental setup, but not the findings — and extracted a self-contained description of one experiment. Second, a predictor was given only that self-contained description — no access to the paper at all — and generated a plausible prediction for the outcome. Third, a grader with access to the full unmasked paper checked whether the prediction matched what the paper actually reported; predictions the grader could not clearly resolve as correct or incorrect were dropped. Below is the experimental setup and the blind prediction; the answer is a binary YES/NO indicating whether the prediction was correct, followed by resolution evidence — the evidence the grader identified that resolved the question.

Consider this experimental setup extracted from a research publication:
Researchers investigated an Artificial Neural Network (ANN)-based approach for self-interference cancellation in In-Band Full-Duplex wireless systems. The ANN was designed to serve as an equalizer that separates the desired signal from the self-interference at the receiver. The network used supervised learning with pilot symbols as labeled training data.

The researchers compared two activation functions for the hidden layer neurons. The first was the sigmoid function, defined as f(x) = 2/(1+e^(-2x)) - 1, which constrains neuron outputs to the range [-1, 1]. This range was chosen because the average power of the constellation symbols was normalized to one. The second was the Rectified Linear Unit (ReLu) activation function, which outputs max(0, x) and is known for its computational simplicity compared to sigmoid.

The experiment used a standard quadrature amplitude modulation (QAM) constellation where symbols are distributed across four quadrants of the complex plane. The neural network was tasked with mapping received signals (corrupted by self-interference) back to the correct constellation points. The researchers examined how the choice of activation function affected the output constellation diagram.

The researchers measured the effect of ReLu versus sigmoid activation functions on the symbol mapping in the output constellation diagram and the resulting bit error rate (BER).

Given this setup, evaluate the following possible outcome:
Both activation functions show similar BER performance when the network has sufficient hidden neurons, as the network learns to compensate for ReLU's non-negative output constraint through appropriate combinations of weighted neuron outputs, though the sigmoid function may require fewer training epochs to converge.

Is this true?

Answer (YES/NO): NO